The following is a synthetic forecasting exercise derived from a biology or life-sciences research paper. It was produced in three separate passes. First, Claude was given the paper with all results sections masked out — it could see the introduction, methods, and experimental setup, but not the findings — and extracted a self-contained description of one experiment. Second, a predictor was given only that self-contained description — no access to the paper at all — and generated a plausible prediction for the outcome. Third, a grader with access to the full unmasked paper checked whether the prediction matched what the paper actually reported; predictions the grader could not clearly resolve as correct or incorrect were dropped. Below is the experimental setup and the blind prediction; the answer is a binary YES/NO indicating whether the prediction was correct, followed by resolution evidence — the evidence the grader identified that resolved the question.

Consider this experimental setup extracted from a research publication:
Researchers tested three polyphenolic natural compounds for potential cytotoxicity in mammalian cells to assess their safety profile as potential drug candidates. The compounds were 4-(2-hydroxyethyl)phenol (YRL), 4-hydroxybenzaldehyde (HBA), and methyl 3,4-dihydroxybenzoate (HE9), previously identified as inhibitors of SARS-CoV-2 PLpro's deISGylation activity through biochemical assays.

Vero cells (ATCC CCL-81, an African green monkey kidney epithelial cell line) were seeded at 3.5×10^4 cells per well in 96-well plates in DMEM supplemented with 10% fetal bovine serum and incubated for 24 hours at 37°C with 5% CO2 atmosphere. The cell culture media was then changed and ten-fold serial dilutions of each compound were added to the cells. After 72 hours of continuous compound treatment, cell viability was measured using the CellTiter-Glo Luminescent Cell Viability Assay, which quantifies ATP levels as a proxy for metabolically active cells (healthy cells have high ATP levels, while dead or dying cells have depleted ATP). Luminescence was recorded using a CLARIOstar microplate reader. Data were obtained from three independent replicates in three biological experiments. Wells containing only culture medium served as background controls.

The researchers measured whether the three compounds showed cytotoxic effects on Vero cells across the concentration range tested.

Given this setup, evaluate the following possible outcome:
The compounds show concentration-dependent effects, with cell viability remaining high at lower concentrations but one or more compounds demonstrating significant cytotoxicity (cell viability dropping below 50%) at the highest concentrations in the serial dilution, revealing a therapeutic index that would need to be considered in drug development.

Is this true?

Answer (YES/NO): NO